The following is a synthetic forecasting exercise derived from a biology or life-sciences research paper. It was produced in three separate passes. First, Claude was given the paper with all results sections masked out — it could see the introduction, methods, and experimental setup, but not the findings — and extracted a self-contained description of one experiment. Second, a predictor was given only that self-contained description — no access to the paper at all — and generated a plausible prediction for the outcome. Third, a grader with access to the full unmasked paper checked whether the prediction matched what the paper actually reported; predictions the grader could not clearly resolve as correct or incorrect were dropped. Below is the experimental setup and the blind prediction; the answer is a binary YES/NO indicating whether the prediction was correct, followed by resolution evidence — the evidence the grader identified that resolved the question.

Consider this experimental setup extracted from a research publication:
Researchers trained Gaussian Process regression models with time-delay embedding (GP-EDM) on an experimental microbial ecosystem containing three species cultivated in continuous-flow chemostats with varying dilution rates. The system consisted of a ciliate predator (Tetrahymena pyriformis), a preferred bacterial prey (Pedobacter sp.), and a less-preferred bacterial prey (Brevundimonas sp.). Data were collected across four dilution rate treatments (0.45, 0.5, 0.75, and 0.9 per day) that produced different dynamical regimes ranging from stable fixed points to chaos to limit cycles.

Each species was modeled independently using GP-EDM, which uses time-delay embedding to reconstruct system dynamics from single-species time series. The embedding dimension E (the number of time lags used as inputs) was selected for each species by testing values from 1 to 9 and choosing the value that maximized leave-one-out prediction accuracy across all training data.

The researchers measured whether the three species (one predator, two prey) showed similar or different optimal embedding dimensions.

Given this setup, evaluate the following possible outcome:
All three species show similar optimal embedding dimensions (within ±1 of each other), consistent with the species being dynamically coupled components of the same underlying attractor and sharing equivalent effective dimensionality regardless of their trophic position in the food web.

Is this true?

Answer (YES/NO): YES